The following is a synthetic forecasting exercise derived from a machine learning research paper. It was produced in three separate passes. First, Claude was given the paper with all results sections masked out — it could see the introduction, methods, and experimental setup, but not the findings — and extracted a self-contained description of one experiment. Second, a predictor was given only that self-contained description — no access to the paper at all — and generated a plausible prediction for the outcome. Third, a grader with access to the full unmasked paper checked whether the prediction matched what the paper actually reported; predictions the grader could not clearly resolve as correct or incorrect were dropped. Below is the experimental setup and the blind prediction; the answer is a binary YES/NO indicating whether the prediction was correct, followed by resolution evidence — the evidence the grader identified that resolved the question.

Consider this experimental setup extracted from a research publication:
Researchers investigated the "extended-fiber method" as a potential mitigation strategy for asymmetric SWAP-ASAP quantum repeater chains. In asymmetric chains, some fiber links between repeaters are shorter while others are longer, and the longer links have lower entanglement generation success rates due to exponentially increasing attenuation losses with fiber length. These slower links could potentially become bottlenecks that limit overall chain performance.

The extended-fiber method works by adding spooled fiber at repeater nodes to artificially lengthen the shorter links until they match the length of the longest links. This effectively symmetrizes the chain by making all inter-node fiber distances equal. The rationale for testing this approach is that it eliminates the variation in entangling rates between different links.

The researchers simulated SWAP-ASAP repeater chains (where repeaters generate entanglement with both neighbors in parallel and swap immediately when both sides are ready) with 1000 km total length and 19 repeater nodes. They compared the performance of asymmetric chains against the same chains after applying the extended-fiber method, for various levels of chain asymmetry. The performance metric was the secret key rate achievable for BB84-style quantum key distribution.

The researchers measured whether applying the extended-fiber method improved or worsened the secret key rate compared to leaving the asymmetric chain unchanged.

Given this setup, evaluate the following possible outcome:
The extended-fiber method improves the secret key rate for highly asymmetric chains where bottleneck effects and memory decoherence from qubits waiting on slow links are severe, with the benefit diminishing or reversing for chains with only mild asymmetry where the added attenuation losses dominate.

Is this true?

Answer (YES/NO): NO